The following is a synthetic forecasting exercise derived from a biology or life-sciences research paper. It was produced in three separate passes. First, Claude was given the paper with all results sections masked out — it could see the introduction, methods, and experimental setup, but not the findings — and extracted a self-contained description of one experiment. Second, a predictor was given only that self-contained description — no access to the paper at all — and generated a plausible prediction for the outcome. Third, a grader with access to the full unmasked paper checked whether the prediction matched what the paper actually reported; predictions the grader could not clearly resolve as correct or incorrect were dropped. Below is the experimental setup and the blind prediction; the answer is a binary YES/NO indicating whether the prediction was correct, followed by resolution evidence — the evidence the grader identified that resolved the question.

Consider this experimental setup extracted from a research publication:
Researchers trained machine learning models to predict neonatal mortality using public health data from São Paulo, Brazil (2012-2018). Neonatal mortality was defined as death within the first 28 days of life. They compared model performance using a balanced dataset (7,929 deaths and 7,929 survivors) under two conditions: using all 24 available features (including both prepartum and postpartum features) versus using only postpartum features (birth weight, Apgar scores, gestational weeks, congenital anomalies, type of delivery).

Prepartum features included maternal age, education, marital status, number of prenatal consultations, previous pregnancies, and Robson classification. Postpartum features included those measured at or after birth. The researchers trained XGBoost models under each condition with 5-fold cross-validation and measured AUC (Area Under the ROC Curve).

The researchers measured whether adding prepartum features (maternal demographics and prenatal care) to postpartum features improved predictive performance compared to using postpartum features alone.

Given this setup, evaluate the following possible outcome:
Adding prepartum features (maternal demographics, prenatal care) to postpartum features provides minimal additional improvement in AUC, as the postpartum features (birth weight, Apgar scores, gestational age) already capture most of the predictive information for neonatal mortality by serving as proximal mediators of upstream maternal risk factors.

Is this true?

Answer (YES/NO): YES